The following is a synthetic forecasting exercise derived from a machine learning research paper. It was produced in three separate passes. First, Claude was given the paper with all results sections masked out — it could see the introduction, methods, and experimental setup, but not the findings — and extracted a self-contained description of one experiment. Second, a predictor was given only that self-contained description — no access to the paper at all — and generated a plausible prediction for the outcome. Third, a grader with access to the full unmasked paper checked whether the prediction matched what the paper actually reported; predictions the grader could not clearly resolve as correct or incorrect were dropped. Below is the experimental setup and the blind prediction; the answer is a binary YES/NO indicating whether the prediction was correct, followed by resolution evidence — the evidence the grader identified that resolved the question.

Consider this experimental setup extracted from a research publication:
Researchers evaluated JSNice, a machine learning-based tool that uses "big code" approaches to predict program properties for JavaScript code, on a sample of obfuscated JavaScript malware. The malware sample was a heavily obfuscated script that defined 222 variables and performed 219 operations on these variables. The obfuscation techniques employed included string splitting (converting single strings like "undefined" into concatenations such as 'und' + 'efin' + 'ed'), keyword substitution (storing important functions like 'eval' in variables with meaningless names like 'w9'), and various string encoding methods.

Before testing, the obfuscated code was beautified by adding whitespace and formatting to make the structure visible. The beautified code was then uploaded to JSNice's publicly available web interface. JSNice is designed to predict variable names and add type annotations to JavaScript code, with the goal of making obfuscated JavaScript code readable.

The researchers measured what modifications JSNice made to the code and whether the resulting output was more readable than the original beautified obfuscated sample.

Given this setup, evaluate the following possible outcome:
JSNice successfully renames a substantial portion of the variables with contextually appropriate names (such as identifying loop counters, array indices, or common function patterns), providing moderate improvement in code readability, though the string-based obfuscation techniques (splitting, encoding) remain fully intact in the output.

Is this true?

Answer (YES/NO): NO